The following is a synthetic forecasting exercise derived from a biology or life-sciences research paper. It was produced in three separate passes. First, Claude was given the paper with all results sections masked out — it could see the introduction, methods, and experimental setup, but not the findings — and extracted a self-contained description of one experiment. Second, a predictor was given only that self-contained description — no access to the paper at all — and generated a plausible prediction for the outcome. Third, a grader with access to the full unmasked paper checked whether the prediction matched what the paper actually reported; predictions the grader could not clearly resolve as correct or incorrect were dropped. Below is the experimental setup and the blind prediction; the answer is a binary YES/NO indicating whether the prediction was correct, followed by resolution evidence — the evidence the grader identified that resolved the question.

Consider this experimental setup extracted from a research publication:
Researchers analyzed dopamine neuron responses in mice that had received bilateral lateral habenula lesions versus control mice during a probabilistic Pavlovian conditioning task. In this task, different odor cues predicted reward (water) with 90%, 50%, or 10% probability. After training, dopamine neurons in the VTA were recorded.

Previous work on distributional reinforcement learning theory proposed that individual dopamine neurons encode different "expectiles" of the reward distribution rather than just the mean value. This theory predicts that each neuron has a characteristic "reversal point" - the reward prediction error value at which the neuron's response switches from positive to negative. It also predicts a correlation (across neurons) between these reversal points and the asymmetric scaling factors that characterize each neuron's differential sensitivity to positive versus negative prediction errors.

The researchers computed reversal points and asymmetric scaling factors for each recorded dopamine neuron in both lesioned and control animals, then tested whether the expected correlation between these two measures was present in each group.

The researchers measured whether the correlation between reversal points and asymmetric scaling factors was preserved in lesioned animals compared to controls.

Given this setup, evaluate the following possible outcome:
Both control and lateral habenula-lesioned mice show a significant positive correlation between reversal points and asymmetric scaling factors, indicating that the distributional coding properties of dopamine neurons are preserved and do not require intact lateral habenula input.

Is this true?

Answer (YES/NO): YES